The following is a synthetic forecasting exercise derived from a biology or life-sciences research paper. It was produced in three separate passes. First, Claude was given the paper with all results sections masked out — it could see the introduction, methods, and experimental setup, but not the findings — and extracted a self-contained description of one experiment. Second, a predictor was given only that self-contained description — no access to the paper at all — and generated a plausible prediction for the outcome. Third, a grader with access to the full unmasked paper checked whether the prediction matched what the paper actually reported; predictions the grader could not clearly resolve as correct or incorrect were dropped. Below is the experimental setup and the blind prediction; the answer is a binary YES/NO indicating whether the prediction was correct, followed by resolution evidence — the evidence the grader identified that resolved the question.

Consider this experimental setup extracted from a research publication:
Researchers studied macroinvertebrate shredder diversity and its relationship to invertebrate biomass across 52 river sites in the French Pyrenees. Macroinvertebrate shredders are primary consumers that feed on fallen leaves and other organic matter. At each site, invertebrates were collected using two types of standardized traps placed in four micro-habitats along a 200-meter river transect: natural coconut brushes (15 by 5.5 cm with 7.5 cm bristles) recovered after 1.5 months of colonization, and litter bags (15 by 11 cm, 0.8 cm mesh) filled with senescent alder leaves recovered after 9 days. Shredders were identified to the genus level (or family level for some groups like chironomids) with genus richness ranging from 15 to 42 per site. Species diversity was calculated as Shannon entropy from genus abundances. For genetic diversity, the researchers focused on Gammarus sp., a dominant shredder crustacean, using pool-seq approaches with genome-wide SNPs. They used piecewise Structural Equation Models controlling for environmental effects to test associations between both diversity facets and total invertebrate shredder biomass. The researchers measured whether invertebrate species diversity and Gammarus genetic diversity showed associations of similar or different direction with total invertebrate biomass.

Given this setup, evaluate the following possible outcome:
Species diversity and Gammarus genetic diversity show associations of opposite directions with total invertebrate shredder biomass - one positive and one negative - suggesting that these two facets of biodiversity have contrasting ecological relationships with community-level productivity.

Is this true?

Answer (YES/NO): YES